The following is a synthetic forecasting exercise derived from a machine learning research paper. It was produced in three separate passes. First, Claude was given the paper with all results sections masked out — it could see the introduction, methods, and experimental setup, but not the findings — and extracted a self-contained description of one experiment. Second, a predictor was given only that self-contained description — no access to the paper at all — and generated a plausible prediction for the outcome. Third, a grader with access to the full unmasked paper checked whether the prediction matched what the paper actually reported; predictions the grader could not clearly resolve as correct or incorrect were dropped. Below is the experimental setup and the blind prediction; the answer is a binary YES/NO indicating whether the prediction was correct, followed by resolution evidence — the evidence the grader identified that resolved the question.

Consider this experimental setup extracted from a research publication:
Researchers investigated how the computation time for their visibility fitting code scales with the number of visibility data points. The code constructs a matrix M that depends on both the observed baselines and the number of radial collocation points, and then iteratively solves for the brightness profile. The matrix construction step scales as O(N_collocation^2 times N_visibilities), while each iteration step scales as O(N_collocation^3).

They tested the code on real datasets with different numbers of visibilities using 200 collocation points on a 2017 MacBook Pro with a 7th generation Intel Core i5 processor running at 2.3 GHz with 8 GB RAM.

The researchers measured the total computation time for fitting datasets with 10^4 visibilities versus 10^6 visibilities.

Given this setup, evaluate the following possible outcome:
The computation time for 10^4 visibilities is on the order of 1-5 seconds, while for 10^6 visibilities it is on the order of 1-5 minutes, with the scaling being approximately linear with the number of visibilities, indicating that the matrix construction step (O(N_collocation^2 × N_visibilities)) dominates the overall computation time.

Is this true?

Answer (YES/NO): NO